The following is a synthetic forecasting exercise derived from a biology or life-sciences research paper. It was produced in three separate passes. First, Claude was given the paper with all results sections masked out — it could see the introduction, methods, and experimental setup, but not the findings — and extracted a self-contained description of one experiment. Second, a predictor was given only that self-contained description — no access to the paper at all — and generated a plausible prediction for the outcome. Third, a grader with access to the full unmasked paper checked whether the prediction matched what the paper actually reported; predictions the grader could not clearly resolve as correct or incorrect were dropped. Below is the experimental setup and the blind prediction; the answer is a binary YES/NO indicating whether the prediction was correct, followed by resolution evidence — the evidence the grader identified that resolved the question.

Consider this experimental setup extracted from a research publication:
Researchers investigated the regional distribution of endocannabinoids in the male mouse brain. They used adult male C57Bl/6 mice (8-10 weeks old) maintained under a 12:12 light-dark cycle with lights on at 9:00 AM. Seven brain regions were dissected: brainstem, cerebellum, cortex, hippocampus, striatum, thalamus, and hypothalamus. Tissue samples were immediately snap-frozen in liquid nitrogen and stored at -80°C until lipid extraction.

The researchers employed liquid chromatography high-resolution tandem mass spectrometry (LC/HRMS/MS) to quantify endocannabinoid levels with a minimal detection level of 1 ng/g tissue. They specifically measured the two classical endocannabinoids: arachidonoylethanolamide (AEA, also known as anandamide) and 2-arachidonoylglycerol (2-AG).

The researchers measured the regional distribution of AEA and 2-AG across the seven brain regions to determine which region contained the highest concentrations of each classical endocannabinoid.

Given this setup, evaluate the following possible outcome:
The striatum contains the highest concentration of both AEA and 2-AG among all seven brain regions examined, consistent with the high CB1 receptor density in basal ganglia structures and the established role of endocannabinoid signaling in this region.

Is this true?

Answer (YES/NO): NO